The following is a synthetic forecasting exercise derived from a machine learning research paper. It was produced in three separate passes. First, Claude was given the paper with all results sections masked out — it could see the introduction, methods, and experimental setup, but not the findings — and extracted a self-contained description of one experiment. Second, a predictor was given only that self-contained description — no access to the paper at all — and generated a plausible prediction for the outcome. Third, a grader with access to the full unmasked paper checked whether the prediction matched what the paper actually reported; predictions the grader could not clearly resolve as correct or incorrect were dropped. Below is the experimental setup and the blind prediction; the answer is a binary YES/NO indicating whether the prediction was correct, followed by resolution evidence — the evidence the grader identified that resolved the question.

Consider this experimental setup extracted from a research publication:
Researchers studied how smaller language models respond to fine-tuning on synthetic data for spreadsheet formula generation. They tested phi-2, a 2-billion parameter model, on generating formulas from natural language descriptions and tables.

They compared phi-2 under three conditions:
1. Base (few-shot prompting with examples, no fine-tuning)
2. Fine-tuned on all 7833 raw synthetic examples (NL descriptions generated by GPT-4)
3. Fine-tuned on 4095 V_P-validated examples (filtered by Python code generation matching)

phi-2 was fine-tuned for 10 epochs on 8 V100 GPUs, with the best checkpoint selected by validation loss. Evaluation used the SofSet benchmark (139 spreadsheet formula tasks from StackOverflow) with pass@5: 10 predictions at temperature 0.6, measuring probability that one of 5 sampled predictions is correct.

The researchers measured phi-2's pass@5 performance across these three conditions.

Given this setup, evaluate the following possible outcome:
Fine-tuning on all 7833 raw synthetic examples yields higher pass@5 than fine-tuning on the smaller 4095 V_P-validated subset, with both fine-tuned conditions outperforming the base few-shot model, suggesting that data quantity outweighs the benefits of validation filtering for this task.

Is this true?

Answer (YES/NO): NO